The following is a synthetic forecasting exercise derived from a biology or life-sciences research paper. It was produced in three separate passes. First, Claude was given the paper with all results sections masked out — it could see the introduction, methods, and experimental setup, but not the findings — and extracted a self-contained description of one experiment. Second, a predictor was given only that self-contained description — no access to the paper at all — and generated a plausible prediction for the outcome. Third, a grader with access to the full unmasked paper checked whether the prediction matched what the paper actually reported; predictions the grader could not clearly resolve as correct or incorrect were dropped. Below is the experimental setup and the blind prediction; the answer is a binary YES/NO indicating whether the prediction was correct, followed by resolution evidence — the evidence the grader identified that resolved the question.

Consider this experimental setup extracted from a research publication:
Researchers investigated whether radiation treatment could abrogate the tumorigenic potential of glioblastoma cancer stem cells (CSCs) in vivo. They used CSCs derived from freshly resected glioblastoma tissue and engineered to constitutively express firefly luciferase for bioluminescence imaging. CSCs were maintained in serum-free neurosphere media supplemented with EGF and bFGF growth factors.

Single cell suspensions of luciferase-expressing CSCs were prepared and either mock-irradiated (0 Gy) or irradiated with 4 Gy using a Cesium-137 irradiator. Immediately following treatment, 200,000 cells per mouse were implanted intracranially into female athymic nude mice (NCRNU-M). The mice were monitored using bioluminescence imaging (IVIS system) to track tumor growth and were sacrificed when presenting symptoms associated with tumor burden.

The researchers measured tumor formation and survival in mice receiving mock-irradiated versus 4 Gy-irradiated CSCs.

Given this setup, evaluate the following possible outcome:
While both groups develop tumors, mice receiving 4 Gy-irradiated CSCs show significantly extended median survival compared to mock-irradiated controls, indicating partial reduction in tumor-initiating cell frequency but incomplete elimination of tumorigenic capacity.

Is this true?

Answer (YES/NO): YES